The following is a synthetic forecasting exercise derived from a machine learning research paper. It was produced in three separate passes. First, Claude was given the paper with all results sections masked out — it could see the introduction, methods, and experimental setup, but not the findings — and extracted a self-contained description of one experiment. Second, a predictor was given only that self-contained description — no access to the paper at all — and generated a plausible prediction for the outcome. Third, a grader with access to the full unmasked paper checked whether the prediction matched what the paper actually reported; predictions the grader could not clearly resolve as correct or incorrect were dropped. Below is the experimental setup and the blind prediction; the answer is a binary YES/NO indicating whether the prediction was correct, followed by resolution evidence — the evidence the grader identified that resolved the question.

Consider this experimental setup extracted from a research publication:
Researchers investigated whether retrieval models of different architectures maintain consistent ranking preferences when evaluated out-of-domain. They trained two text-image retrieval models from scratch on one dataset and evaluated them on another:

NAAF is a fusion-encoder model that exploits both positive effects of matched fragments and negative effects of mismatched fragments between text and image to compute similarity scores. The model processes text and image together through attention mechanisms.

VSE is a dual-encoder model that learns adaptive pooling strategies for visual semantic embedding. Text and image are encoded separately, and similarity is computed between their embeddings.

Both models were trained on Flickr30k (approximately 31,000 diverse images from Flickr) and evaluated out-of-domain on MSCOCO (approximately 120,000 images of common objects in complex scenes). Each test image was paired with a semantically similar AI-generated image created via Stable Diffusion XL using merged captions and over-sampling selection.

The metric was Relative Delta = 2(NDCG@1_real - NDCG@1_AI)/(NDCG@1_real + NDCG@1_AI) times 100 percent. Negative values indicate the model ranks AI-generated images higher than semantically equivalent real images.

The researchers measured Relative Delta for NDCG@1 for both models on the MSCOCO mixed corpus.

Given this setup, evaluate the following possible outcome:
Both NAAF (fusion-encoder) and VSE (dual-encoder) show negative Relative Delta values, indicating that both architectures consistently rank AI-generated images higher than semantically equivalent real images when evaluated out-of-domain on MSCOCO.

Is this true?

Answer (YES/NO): YES